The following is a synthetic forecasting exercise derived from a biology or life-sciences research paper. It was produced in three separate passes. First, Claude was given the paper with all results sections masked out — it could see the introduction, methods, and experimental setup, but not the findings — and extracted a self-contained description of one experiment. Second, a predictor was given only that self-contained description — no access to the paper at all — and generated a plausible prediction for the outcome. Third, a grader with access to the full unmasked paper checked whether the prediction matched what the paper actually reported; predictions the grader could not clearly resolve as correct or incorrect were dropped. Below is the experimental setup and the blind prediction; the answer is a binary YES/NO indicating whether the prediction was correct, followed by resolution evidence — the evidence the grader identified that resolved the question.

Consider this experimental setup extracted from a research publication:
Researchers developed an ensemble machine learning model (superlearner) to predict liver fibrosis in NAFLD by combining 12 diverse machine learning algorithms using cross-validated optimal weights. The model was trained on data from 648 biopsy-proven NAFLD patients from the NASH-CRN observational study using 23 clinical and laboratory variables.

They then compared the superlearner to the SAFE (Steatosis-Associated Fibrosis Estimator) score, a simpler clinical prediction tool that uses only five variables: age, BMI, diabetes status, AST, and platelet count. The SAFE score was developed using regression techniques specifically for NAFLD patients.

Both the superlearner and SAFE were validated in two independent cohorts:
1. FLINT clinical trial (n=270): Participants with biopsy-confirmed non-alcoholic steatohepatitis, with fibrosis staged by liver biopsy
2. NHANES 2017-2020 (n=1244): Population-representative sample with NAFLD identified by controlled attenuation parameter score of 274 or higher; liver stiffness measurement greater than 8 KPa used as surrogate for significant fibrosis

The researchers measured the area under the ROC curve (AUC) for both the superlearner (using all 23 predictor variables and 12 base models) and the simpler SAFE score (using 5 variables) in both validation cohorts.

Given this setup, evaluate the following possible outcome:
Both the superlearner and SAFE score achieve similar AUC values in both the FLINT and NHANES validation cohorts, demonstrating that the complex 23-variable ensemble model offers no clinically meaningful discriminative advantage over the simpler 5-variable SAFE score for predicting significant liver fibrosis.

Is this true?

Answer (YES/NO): NO